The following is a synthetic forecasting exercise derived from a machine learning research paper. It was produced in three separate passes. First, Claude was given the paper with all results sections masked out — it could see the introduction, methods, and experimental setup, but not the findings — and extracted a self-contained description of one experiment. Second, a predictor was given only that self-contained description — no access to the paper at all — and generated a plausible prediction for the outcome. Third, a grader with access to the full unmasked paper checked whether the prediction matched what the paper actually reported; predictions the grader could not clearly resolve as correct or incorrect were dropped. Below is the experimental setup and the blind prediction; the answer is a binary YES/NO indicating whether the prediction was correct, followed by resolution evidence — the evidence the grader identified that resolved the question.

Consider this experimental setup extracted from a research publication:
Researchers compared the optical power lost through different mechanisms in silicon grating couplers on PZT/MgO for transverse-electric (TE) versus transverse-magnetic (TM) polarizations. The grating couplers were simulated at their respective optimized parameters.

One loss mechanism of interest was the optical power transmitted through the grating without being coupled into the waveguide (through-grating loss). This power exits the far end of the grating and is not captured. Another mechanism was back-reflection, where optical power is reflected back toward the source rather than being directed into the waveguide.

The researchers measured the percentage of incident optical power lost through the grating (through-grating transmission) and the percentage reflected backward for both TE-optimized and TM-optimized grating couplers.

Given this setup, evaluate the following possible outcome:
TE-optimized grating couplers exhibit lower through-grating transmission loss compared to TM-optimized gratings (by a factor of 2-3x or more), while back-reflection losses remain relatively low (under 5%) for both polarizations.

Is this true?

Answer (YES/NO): NO